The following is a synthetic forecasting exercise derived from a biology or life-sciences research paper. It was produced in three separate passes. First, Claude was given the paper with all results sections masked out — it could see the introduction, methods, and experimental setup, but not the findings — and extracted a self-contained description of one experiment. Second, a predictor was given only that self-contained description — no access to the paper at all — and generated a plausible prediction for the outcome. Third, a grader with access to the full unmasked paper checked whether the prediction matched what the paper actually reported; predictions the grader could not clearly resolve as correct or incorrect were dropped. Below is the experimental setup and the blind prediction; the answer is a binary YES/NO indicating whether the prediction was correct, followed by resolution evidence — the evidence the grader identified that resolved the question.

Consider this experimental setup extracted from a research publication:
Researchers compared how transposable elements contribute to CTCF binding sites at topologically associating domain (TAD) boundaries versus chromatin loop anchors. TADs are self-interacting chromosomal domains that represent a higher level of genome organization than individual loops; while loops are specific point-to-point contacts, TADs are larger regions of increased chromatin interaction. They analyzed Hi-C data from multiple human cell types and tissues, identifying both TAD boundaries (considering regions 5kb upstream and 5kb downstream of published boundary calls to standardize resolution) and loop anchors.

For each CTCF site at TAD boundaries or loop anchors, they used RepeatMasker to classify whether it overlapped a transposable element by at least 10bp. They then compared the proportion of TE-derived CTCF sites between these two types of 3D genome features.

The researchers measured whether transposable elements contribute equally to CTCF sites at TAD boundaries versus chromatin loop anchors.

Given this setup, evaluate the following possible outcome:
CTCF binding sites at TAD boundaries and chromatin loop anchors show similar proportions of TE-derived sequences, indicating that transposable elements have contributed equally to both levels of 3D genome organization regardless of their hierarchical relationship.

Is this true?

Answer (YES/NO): NO